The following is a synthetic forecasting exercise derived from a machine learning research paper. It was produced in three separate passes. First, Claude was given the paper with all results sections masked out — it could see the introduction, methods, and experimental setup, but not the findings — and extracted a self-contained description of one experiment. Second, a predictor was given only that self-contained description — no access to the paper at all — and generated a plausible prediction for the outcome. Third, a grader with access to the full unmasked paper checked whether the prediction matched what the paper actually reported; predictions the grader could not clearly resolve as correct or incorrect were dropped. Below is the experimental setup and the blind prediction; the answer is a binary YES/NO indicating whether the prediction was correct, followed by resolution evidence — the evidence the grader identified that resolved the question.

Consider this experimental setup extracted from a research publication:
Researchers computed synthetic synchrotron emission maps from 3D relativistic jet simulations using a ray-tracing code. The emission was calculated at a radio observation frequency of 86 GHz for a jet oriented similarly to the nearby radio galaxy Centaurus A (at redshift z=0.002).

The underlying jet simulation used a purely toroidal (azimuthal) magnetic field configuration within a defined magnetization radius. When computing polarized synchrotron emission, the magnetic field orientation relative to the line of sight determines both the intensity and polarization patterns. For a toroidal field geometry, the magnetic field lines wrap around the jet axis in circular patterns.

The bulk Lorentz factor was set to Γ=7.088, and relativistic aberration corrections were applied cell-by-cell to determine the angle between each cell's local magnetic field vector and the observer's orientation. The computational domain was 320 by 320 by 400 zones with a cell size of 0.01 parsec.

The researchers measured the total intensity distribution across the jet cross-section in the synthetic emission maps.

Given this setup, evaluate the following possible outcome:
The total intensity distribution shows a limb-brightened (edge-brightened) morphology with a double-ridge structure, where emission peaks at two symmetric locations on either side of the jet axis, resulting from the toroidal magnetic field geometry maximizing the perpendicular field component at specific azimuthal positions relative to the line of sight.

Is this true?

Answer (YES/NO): YES